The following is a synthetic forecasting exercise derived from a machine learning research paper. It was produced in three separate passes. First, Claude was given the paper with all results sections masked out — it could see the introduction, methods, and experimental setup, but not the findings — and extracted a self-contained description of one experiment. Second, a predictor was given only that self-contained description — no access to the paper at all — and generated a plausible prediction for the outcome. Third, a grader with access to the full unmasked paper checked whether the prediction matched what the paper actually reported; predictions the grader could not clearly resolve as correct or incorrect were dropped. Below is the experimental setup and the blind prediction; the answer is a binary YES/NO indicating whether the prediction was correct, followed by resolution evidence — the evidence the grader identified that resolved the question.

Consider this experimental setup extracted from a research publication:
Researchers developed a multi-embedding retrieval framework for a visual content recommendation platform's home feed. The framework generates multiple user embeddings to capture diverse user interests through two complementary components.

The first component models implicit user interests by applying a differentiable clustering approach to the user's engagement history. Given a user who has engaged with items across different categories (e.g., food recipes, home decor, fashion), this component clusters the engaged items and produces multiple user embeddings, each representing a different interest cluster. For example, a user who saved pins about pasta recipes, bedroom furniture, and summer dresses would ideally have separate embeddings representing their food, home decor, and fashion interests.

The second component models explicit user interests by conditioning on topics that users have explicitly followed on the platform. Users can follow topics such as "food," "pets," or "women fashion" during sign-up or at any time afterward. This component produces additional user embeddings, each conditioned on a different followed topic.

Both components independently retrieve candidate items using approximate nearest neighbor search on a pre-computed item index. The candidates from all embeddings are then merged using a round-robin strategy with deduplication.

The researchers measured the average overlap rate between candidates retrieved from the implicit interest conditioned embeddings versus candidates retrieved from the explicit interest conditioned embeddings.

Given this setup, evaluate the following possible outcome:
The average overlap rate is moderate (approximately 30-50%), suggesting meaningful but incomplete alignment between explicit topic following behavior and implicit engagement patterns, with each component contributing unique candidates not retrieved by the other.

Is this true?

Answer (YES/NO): NO